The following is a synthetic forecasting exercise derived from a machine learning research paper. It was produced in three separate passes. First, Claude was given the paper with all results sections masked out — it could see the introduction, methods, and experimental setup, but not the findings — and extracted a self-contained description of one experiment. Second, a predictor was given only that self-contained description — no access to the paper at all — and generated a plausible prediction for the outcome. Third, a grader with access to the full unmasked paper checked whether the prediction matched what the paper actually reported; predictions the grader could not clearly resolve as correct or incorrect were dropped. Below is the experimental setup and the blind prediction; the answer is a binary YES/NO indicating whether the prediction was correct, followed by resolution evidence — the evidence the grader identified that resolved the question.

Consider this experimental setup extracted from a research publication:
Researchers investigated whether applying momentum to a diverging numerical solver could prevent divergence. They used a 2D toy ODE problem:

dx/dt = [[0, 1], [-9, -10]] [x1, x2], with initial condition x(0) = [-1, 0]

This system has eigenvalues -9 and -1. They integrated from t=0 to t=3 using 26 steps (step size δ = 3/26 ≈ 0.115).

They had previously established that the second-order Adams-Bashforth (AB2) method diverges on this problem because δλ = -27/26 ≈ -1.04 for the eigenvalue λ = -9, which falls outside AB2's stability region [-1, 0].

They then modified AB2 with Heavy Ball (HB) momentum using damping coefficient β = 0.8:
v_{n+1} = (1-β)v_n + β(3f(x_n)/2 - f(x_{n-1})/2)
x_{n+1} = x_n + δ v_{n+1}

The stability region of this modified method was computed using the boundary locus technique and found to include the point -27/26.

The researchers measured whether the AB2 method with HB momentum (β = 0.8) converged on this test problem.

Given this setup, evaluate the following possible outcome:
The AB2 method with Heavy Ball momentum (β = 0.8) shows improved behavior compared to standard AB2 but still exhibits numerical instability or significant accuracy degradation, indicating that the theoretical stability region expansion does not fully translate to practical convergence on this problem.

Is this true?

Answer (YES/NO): NO